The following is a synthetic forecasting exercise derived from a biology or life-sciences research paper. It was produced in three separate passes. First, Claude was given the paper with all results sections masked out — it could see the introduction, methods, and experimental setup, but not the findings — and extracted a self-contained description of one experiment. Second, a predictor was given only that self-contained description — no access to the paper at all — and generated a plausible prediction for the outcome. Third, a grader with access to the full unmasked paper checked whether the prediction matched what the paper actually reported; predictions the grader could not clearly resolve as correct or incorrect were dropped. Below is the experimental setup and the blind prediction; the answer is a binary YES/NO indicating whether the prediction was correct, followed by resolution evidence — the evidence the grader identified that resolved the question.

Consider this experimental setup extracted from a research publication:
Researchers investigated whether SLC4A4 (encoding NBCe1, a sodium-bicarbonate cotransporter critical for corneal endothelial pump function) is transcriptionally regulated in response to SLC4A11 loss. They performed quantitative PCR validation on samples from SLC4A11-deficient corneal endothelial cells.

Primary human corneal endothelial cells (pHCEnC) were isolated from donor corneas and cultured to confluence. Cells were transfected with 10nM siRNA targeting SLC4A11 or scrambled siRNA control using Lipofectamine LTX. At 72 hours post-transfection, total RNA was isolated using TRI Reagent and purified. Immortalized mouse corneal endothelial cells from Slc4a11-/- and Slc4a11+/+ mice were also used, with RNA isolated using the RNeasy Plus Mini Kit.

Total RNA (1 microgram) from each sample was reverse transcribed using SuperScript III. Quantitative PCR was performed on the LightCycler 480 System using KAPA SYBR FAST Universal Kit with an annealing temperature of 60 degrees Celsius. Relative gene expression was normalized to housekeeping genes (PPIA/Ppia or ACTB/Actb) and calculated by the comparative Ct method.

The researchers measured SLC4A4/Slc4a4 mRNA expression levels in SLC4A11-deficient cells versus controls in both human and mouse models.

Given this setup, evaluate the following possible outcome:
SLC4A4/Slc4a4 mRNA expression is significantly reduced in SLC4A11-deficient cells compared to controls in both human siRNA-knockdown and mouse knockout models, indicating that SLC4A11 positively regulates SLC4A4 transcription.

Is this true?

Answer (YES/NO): YES